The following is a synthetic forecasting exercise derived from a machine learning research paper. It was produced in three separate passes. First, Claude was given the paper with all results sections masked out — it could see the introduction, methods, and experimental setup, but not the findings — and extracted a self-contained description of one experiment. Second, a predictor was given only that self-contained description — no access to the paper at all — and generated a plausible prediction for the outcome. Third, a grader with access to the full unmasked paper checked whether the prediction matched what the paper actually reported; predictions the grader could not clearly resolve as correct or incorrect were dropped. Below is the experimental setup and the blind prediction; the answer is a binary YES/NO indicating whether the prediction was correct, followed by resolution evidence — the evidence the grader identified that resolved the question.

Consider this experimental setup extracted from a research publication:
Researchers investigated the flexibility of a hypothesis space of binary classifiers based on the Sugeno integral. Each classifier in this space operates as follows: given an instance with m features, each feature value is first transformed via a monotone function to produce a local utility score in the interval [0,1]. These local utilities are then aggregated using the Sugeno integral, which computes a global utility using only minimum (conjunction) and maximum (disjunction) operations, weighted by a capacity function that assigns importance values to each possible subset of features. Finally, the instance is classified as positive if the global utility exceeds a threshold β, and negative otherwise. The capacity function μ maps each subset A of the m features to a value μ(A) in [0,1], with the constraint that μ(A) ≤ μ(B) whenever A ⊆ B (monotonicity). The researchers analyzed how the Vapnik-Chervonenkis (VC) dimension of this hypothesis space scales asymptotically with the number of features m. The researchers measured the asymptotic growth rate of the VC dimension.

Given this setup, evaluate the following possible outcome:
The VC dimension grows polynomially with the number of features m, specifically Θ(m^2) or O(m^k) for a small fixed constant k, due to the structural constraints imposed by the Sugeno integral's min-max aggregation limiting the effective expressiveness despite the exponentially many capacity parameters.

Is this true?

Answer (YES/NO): NO